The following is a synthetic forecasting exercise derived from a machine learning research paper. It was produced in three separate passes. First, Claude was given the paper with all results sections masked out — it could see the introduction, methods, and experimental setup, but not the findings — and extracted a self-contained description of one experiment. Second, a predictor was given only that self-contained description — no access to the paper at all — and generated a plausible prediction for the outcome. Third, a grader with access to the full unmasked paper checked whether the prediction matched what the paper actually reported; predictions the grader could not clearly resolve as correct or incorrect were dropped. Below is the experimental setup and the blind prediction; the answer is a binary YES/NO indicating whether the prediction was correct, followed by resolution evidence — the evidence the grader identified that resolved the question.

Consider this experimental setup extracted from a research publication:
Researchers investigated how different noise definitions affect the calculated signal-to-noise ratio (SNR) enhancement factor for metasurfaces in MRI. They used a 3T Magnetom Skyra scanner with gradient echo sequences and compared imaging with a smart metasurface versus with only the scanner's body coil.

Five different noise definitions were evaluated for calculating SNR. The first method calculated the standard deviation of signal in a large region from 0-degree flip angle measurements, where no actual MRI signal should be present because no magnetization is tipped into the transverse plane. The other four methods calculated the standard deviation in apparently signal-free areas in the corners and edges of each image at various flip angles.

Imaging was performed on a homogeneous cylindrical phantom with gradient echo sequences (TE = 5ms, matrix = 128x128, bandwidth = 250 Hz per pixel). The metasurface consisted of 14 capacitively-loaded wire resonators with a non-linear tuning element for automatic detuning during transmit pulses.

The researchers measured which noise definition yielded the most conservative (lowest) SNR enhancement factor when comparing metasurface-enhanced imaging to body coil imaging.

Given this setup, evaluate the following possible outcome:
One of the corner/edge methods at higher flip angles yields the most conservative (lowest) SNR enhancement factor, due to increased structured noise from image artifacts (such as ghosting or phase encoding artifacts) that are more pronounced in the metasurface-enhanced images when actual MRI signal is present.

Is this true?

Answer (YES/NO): NO